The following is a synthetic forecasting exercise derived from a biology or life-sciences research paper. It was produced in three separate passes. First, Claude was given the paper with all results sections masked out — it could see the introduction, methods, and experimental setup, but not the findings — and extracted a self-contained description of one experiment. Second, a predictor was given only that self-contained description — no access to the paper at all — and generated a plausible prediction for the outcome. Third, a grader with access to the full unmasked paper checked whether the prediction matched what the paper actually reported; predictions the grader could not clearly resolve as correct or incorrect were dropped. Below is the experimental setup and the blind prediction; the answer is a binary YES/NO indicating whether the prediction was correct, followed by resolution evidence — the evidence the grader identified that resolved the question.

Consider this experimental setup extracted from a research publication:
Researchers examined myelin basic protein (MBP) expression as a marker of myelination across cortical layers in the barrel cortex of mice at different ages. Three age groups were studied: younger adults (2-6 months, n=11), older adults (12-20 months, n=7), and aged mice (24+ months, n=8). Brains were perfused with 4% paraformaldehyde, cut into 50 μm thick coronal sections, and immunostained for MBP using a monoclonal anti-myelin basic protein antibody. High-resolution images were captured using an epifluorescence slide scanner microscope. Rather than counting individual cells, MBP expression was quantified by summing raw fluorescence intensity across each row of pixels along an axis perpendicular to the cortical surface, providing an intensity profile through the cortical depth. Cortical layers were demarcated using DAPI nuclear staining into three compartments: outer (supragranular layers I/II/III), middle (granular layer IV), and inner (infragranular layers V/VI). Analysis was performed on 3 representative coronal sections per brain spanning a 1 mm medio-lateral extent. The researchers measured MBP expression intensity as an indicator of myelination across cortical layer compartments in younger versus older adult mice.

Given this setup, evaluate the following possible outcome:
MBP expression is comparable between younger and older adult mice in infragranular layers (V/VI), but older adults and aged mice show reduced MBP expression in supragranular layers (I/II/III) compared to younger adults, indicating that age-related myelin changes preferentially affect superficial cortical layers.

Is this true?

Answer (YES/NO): NO